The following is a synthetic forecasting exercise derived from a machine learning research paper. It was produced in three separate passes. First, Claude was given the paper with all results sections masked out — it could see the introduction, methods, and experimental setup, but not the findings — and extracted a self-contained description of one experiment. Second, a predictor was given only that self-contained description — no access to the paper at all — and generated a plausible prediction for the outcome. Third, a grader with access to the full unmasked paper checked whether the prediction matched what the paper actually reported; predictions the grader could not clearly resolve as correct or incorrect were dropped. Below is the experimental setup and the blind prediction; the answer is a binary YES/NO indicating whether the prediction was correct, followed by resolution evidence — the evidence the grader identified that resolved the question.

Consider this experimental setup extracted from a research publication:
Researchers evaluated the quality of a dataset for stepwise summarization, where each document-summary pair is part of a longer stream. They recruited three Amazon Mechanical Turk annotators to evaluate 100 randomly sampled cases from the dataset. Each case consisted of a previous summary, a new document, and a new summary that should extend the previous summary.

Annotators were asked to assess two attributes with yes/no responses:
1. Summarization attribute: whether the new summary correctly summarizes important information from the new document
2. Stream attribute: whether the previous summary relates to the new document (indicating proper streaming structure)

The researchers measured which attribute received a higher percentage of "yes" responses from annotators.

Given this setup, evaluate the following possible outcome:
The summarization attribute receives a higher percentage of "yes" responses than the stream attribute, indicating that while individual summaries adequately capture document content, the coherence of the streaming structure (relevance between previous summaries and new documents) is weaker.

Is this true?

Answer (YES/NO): NO